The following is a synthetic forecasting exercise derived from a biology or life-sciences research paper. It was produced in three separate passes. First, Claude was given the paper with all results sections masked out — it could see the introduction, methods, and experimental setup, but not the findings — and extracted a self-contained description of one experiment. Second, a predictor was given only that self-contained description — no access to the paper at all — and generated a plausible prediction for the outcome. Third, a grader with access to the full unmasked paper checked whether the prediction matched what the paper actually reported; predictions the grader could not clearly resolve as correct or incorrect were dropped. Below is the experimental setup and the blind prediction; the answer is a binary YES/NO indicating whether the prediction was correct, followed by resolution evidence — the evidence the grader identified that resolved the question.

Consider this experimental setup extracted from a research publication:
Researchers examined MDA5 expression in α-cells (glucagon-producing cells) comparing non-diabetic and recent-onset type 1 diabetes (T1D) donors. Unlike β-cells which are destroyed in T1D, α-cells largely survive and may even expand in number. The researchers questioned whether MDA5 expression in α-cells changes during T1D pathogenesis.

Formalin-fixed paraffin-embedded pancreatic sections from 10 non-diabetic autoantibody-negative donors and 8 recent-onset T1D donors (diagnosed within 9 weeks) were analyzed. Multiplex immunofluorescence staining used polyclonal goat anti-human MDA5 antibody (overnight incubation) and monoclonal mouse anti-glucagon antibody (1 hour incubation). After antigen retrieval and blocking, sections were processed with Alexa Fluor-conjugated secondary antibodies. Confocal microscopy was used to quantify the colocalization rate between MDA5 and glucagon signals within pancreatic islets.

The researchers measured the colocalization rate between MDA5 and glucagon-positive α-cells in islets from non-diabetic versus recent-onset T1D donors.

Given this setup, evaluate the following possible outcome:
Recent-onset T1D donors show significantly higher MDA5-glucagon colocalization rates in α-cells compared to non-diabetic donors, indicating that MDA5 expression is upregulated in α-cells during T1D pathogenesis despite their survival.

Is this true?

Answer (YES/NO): YES